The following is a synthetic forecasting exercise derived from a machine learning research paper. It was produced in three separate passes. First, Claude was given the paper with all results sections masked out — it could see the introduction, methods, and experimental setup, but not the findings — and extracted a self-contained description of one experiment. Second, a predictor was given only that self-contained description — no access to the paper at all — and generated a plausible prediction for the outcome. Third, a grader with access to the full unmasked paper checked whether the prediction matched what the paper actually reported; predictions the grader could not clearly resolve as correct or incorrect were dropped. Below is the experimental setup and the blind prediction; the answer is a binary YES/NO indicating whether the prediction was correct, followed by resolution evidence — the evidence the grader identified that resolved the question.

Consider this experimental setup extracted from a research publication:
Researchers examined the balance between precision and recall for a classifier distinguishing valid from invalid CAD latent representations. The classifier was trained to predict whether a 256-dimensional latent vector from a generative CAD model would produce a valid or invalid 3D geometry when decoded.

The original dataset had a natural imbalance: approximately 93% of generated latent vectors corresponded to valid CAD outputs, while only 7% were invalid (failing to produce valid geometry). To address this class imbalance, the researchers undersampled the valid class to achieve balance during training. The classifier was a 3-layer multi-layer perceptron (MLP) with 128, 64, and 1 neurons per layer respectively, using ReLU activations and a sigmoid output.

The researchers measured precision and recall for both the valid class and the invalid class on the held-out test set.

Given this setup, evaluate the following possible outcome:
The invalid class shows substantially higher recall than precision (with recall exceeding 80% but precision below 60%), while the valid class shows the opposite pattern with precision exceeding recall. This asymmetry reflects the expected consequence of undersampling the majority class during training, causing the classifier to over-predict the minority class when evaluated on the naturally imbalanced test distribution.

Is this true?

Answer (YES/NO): NO